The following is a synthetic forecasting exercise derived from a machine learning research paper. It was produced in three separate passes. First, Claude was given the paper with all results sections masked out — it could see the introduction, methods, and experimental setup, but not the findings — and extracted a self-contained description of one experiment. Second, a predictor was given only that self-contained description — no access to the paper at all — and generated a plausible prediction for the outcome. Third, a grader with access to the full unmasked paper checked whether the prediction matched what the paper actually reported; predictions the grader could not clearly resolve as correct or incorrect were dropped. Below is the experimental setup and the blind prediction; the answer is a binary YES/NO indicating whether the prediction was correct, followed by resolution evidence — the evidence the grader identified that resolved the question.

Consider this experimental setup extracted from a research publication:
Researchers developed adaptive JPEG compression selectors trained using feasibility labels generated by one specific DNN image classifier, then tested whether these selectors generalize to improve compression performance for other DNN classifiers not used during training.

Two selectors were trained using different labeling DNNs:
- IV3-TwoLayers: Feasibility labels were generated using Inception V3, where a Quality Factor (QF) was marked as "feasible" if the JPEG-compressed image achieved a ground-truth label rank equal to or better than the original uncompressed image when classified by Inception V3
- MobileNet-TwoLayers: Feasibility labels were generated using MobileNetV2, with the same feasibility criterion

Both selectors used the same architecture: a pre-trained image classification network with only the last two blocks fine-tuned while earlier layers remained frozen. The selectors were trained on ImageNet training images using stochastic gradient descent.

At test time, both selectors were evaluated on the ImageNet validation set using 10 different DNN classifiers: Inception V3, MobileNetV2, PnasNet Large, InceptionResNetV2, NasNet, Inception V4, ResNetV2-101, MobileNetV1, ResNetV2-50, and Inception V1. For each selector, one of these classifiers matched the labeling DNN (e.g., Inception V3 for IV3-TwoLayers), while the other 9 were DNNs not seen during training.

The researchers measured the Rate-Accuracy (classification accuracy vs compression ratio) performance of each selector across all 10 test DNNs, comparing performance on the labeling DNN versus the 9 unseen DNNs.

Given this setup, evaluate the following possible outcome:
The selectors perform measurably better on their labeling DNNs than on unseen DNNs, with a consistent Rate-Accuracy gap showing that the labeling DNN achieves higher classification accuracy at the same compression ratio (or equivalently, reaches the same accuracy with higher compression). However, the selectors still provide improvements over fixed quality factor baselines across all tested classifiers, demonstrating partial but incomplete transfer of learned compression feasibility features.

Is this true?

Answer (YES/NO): NO